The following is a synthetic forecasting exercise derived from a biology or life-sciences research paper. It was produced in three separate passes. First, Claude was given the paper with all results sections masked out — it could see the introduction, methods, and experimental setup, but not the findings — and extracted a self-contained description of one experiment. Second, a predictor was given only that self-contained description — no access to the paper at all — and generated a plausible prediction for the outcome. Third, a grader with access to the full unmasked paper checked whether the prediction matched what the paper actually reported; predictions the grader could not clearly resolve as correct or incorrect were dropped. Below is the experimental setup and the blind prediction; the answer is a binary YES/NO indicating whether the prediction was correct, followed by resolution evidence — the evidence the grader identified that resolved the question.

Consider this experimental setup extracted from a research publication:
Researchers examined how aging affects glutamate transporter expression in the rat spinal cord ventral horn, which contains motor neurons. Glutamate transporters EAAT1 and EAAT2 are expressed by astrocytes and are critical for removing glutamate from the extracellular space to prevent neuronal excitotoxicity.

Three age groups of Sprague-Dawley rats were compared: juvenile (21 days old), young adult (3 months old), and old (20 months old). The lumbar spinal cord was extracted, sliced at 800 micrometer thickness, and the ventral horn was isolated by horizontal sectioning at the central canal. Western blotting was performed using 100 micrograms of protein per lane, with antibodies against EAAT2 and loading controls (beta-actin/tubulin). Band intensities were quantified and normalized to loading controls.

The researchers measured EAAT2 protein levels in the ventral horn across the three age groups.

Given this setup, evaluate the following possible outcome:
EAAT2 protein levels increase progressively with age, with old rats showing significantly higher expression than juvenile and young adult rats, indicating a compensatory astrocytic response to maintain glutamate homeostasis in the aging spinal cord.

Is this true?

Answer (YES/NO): NO